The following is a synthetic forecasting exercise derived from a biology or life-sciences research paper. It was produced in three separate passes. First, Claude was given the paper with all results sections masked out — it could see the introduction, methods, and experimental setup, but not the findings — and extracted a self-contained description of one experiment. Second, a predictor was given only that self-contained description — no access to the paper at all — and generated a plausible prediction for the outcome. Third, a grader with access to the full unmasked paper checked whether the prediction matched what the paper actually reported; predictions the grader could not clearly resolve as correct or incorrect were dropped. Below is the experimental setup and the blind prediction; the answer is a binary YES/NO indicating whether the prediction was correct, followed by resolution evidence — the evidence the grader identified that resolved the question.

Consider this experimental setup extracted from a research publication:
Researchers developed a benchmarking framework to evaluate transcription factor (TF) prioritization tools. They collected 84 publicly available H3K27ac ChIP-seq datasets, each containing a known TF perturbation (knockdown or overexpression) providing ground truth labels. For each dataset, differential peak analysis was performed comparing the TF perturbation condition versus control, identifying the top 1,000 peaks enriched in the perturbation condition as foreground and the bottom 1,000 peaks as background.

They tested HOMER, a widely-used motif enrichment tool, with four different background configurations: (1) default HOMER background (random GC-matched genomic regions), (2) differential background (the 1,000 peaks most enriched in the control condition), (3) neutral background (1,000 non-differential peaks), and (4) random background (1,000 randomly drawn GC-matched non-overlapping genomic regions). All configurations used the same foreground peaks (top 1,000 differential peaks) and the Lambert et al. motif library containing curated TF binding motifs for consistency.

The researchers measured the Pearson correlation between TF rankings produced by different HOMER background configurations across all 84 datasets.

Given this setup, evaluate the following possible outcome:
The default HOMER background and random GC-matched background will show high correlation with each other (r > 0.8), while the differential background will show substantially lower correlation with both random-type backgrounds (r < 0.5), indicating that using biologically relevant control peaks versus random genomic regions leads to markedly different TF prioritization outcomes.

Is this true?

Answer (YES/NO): NO